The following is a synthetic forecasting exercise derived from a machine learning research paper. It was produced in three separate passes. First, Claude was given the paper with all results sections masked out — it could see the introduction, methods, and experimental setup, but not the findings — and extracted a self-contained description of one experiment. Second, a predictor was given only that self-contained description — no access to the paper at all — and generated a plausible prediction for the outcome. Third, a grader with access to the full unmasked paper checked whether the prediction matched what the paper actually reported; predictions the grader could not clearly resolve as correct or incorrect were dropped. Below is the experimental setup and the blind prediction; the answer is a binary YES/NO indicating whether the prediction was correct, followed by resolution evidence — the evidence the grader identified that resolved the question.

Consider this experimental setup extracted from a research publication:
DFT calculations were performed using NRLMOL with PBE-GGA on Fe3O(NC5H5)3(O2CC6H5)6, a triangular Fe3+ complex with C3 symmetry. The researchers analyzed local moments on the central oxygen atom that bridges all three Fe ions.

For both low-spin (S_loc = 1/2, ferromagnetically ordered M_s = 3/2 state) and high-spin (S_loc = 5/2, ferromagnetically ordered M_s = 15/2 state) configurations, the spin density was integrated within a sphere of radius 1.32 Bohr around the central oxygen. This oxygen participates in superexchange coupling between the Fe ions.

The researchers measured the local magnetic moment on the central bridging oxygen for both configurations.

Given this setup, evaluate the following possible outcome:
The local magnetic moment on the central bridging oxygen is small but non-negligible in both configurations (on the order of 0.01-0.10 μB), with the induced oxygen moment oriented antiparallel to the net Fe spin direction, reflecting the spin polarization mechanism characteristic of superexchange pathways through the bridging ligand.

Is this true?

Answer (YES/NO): NO